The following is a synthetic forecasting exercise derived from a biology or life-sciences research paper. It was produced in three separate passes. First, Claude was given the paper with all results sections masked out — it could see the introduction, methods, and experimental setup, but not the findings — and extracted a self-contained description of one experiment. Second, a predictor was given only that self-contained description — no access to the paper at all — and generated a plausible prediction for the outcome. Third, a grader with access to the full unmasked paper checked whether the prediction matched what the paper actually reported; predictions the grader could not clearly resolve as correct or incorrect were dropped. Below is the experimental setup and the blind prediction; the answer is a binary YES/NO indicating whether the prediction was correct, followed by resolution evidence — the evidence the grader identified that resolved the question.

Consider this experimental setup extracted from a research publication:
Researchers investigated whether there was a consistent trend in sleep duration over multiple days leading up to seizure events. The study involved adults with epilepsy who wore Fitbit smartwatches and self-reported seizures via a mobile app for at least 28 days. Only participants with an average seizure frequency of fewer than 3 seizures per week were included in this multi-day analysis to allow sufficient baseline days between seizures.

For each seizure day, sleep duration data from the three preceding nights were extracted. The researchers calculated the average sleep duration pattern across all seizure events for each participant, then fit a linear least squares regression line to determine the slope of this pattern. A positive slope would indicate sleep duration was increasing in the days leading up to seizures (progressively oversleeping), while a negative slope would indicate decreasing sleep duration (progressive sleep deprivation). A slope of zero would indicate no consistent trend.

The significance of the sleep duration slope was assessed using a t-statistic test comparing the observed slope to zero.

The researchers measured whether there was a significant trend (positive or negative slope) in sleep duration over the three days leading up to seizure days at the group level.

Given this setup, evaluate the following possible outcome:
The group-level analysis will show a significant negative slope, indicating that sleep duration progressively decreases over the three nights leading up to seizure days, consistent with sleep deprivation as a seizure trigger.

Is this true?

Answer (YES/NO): NO